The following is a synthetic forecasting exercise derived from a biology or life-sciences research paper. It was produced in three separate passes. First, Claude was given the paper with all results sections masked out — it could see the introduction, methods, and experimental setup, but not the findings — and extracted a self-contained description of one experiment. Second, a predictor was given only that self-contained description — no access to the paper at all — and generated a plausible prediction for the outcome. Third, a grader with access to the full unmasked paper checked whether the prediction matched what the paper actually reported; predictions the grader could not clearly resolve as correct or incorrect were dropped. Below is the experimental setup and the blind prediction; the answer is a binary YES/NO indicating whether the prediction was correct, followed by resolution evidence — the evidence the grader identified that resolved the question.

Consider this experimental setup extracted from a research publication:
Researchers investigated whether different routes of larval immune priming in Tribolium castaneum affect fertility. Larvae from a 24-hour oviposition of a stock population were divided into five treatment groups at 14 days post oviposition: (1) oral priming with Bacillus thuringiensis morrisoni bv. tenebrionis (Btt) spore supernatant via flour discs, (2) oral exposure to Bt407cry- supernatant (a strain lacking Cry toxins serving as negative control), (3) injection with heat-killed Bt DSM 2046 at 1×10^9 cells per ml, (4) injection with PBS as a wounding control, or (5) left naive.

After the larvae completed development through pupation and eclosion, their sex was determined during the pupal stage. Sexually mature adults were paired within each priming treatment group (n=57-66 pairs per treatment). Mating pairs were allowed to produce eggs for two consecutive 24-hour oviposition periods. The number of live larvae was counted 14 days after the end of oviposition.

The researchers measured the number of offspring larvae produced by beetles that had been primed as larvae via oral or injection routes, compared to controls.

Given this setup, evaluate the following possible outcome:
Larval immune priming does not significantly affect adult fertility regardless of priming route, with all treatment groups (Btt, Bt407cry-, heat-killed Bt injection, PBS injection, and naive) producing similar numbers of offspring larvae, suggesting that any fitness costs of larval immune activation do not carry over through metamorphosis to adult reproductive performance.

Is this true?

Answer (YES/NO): YES